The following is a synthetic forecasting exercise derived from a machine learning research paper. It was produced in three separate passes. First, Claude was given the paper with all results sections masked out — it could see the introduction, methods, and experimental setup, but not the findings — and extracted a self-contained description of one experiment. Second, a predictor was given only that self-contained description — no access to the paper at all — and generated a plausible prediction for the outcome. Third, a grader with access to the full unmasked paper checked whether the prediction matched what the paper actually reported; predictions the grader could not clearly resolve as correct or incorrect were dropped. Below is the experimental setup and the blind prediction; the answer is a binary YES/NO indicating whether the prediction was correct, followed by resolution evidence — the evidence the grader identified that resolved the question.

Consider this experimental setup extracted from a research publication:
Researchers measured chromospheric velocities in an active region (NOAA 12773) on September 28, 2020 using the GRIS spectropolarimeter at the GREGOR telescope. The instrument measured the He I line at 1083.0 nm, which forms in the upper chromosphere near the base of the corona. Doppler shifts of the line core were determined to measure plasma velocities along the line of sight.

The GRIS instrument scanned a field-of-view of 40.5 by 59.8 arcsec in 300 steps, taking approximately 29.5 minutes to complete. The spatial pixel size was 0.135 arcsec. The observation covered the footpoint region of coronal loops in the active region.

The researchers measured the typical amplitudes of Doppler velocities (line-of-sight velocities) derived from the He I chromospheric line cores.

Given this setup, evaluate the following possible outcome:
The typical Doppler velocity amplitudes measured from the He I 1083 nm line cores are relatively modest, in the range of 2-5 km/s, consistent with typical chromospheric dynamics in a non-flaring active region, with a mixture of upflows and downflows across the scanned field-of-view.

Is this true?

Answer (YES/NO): NO